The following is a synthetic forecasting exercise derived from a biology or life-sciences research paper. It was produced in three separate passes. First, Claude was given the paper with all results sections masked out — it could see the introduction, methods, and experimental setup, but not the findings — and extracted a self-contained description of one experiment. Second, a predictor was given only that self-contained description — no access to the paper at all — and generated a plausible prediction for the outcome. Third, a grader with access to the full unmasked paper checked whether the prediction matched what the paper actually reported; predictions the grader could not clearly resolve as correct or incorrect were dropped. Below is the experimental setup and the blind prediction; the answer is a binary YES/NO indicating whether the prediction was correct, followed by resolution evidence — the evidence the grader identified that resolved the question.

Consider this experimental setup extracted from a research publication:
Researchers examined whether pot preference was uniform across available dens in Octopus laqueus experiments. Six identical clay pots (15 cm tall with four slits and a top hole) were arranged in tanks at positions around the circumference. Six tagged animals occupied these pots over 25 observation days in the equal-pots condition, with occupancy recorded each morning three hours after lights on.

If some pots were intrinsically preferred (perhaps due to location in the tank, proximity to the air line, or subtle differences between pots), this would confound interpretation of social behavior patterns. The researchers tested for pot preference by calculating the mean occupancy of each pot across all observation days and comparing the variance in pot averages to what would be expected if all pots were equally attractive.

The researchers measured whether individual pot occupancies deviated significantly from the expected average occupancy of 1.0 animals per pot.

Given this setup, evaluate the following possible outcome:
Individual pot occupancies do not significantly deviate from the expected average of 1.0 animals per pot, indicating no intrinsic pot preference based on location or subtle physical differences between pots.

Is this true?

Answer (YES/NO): YES